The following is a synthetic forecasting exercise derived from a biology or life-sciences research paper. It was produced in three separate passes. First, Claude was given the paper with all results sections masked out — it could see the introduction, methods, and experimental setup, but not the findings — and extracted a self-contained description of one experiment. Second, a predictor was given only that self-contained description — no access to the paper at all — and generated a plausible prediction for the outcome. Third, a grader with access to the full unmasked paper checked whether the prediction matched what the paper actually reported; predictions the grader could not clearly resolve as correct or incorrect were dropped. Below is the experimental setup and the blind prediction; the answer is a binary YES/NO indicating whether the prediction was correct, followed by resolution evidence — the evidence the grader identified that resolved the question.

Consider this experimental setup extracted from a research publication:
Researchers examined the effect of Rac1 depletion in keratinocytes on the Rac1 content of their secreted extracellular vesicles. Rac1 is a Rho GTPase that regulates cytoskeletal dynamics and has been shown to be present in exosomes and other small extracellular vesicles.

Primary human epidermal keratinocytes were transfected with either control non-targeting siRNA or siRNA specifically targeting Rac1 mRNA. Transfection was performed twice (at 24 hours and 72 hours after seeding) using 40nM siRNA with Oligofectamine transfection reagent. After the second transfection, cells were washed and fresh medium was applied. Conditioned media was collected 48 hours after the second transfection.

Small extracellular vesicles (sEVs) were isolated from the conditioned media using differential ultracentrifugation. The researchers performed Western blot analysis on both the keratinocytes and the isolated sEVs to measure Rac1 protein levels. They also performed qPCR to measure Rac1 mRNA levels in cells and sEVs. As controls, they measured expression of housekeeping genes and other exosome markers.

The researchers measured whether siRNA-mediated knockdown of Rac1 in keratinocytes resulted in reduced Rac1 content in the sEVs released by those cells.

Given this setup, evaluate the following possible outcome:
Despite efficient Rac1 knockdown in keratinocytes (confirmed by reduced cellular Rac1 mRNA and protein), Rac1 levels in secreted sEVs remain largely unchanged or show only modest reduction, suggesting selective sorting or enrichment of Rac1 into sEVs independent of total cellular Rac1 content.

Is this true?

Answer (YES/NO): NO